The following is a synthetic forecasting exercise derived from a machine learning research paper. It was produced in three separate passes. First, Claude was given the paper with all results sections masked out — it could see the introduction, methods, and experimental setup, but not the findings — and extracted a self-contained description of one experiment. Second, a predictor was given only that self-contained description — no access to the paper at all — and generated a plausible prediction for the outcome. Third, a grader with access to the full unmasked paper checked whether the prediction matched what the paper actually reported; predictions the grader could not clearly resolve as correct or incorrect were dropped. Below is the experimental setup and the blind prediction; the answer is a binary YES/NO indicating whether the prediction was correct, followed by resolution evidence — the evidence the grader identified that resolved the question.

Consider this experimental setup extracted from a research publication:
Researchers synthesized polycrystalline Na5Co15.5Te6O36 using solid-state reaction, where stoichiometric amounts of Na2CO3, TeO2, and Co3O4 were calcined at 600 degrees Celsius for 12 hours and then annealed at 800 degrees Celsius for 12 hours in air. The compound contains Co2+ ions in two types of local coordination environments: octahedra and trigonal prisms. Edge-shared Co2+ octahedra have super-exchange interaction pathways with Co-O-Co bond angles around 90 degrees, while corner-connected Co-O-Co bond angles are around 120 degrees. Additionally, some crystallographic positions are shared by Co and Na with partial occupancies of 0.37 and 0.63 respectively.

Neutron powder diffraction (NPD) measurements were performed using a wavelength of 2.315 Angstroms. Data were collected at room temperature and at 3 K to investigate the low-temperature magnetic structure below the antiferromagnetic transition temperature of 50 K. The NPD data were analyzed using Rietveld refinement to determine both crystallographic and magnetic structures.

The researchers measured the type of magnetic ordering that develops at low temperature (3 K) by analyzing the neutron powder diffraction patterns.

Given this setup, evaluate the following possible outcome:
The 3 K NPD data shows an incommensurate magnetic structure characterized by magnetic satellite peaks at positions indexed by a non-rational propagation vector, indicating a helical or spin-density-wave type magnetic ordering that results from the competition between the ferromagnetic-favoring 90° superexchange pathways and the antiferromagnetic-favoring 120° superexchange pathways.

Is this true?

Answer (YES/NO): NO